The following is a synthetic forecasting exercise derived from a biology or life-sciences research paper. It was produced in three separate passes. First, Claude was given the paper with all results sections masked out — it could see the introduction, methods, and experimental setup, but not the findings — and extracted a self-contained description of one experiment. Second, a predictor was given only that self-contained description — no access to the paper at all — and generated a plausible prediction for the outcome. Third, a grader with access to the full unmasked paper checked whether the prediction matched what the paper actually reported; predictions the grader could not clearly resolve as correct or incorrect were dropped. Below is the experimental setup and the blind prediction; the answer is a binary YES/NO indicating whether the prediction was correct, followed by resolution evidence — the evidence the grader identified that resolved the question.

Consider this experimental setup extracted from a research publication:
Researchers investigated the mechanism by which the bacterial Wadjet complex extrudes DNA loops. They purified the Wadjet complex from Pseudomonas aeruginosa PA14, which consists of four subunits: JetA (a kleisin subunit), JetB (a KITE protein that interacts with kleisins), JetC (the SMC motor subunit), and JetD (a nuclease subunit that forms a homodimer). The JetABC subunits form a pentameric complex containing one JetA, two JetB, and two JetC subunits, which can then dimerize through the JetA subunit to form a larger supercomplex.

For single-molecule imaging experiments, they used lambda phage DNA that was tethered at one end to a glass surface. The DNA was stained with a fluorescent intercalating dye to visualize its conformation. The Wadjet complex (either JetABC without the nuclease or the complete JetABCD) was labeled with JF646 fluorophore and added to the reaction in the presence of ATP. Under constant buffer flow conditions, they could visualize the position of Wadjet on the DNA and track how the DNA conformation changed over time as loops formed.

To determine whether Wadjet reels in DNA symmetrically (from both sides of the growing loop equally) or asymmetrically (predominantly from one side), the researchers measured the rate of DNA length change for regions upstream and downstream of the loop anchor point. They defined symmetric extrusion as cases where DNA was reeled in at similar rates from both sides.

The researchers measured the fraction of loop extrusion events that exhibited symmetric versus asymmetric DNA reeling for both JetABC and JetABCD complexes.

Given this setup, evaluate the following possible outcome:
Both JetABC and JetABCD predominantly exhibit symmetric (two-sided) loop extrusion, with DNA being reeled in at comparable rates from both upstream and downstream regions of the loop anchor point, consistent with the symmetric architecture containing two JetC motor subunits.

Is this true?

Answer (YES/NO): YES